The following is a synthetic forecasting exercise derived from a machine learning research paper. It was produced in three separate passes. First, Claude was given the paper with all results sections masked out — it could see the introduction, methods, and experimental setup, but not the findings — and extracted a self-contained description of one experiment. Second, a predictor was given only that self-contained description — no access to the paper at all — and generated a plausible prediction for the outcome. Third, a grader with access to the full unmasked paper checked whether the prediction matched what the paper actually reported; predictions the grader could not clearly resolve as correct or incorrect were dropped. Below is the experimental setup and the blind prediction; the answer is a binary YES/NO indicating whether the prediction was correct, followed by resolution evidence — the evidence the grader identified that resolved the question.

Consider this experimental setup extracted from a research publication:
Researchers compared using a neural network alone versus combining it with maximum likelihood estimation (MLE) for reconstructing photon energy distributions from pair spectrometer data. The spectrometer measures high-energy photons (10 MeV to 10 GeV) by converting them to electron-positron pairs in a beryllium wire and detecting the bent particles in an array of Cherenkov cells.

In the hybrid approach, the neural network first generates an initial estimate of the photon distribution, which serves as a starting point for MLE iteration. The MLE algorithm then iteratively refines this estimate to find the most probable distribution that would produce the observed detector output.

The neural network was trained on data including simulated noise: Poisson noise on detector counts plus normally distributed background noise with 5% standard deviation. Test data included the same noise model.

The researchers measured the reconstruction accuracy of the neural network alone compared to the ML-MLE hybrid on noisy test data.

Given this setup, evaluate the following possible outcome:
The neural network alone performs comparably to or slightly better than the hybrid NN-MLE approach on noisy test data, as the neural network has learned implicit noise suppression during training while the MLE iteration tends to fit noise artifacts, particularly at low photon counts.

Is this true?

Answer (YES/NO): NO